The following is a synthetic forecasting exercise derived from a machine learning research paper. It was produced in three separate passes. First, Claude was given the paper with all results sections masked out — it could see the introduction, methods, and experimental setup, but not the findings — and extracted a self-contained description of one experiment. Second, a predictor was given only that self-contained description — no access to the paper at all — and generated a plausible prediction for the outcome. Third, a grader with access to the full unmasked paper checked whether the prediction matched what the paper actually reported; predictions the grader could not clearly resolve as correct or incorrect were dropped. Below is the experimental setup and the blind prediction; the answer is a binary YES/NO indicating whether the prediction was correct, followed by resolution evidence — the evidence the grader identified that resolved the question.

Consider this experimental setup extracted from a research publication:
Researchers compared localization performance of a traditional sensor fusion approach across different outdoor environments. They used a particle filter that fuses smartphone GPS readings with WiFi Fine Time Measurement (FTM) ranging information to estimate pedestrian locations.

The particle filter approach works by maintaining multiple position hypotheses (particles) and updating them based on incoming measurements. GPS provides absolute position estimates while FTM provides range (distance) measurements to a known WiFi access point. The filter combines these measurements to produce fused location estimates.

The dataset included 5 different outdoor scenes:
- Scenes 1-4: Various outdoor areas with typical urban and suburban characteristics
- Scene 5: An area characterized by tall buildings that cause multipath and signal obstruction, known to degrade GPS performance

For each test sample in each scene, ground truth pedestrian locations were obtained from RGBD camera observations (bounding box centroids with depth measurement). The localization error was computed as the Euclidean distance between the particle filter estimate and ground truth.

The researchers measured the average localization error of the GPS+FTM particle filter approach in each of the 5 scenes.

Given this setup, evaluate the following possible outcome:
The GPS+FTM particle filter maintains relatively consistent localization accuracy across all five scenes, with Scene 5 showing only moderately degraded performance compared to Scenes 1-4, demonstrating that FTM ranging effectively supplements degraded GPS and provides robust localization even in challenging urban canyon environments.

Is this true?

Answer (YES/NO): NO